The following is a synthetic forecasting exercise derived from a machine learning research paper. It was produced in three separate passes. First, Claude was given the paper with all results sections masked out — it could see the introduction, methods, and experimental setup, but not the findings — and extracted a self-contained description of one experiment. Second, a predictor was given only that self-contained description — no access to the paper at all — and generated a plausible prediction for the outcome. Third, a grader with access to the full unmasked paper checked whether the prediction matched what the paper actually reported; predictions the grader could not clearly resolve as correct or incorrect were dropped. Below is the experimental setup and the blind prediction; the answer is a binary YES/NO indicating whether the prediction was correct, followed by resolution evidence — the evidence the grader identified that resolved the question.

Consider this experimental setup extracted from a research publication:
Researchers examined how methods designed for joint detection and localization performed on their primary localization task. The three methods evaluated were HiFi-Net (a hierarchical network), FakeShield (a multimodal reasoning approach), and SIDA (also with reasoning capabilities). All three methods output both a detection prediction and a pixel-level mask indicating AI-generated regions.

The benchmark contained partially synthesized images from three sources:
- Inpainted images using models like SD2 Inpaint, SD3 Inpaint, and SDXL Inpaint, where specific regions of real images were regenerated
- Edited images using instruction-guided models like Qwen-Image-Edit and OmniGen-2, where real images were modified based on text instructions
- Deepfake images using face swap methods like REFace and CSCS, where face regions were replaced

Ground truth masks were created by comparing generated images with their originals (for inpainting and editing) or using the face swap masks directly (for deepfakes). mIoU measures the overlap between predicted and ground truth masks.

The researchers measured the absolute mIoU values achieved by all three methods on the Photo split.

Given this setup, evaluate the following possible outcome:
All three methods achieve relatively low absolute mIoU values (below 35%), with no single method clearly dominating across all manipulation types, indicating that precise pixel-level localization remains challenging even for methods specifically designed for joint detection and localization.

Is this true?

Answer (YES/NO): NO